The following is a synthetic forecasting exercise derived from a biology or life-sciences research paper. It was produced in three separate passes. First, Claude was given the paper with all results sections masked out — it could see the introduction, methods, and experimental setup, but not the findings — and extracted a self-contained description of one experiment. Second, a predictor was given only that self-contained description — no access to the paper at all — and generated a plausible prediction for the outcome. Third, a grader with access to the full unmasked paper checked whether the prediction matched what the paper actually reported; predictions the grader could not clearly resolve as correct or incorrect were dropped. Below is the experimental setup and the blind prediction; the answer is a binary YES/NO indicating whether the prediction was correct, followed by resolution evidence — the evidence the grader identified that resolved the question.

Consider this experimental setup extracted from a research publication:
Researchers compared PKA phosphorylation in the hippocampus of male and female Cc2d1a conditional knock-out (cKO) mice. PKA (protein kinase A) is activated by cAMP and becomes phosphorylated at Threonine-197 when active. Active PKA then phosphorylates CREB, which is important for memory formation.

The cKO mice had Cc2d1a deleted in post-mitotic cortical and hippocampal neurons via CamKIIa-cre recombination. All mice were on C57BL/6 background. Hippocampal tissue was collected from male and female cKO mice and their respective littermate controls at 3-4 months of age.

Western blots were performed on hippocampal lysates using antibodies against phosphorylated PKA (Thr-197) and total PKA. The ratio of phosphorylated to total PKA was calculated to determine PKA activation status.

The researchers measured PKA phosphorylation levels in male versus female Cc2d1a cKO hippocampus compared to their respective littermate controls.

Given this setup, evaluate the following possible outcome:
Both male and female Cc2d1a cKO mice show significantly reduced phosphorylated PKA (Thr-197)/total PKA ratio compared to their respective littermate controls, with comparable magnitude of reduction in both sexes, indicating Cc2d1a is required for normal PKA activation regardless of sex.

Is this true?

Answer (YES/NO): NO